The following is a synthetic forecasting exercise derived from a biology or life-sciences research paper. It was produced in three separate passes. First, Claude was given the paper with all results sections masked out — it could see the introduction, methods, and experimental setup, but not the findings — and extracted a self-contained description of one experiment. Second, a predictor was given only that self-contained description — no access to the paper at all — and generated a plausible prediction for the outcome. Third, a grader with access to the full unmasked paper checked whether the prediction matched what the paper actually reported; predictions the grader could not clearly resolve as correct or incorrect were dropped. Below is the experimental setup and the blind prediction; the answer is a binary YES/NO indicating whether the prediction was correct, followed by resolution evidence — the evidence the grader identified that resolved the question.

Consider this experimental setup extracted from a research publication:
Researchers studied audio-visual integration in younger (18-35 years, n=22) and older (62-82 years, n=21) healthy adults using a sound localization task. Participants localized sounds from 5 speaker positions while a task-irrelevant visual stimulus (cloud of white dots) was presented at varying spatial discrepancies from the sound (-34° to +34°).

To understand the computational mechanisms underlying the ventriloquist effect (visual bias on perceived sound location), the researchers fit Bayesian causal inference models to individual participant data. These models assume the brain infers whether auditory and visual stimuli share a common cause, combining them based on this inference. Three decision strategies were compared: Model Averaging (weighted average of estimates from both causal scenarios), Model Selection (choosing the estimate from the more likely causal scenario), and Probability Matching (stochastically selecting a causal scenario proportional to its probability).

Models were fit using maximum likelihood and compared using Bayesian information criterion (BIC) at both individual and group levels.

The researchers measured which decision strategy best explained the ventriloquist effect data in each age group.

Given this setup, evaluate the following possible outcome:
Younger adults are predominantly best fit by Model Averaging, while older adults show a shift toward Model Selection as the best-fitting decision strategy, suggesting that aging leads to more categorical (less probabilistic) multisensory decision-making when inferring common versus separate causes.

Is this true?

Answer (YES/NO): NO